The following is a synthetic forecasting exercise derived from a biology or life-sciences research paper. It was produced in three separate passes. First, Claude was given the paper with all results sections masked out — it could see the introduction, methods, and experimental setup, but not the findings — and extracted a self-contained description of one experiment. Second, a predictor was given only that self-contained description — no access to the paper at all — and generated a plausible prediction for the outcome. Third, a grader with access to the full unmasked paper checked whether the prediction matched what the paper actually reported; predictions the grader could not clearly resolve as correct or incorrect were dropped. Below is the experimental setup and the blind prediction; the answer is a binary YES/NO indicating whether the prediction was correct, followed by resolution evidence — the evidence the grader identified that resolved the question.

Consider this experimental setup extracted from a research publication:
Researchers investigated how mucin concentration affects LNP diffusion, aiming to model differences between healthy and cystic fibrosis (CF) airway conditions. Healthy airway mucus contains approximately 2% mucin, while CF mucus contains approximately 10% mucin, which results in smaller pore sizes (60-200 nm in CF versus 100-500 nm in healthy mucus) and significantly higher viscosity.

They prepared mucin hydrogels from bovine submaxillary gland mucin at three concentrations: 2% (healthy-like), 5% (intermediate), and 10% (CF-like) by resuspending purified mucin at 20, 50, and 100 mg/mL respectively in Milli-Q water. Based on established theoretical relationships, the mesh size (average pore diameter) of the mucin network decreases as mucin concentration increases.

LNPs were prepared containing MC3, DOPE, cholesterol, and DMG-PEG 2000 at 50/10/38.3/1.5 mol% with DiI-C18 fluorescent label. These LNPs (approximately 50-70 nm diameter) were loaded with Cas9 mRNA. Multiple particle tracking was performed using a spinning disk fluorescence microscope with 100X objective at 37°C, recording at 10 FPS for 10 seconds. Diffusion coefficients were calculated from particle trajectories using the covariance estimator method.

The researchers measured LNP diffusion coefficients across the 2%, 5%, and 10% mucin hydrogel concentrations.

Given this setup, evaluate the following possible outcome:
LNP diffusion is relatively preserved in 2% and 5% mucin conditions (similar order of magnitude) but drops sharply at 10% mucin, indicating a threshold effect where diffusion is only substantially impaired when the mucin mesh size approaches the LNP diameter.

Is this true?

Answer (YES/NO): NO